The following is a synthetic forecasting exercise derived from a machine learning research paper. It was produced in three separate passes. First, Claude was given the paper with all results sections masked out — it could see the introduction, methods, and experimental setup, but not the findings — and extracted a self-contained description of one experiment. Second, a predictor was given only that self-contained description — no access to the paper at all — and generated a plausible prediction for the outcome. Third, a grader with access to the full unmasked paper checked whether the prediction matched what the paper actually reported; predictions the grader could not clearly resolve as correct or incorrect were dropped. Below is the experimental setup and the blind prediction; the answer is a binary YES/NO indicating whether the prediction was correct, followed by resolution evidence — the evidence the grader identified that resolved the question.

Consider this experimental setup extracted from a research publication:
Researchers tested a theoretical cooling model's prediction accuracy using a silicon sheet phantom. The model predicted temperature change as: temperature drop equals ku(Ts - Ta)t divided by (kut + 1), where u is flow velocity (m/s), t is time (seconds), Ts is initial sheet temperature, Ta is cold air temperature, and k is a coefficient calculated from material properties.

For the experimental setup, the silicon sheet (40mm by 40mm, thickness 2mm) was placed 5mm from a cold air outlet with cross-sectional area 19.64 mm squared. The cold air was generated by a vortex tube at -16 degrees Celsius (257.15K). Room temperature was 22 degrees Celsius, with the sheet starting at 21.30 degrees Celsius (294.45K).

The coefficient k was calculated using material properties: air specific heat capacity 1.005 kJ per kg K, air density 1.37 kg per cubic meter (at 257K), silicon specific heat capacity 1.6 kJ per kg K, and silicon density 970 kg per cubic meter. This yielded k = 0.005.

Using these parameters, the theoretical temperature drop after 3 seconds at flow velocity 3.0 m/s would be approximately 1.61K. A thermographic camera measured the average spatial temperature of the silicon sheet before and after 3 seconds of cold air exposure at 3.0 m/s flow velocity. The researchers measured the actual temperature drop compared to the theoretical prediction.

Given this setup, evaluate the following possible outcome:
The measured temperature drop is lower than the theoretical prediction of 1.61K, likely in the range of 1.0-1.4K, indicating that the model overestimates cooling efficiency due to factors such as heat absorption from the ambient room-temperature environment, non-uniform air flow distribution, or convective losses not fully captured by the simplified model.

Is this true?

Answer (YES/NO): YES